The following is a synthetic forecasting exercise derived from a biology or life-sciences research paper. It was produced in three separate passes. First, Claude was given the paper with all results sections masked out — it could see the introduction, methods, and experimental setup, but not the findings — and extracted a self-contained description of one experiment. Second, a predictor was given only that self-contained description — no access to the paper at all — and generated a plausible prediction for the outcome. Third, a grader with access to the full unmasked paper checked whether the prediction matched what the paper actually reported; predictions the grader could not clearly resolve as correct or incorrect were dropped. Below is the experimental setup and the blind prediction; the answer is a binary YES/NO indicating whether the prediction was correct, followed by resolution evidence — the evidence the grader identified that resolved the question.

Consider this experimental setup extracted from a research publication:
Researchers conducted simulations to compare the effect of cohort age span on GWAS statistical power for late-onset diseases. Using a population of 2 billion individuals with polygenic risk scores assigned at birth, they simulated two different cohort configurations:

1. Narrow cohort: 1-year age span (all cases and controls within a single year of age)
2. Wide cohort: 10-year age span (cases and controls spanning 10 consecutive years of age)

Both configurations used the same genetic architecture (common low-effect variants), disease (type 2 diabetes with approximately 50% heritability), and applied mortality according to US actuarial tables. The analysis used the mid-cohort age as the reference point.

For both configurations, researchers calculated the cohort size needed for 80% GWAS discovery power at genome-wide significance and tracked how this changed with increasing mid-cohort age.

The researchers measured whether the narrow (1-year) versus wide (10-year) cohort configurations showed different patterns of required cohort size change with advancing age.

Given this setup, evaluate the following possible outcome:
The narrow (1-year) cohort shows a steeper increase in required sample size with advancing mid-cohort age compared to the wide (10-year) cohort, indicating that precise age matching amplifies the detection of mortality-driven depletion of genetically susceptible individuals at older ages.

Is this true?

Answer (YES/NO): YES